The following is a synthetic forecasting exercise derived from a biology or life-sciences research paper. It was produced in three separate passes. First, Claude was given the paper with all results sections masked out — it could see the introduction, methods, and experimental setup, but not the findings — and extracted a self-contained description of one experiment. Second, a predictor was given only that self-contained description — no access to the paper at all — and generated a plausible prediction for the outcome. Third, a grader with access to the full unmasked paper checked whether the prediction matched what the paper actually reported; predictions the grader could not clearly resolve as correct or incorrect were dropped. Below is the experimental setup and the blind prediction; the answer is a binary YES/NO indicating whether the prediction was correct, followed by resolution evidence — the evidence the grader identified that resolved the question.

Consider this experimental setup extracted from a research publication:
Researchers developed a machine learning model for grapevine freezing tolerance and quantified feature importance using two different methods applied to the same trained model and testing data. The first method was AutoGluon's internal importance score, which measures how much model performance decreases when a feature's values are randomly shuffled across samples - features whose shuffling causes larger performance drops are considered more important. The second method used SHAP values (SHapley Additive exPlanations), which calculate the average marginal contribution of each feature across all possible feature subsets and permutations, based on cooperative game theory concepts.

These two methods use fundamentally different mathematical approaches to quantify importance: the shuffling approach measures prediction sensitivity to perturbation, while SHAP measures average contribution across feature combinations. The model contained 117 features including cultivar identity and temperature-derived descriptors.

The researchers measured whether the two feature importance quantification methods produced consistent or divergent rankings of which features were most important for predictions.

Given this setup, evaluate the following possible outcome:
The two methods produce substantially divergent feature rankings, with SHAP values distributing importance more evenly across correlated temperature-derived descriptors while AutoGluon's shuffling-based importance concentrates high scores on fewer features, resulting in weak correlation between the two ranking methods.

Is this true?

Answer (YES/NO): NO